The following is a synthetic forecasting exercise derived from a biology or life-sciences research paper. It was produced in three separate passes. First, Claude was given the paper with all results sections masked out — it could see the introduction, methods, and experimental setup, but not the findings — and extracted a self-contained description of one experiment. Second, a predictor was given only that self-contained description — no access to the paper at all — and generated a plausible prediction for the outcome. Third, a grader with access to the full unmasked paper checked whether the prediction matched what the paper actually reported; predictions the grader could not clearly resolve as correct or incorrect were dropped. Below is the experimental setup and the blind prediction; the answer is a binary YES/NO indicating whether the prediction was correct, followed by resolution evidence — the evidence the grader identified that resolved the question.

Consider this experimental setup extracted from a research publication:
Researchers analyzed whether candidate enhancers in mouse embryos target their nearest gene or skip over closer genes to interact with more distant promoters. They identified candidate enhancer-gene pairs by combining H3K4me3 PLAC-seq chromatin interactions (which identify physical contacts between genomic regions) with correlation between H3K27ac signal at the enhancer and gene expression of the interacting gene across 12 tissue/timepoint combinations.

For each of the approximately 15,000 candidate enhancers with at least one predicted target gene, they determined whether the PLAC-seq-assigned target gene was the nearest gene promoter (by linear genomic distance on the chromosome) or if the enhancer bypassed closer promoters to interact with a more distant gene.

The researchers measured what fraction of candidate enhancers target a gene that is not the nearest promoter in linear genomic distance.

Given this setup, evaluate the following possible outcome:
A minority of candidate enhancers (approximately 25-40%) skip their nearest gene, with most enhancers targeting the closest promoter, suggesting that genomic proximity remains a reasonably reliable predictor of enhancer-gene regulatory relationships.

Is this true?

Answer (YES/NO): NO